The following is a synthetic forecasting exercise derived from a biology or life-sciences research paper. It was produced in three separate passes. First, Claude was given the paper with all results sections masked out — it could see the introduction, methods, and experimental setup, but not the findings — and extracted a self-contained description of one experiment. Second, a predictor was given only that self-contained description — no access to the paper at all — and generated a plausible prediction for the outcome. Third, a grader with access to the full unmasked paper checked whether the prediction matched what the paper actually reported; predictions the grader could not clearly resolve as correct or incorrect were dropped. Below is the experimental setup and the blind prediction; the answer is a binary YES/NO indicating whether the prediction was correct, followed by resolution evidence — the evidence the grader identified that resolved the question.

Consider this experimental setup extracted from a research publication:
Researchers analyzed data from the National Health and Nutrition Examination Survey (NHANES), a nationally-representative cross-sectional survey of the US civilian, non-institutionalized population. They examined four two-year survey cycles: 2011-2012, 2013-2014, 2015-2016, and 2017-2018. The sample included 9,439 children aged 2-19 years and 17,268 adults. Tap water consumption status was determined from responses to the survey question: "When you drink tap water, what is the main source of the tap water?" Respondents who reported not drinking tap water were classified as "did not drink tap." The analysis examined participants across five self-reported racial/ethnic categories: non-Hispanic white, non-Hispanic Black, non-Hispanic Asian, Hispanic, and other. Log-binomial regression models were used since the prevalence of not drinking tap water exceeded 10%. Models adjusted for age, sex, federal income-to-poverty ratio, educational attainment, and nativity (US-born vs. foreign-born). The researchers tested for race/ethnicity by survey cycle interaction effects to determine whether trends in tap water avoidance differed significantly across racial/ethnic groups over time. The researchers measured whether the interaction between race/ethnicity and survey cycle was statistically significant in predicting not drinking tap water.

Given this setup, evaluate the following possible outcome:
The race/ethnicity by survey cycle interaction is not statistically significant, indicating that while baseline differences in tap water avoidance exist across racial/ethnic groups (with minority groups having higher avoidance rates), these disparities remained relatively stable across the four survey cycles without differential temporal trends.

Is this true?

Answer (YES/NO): NO